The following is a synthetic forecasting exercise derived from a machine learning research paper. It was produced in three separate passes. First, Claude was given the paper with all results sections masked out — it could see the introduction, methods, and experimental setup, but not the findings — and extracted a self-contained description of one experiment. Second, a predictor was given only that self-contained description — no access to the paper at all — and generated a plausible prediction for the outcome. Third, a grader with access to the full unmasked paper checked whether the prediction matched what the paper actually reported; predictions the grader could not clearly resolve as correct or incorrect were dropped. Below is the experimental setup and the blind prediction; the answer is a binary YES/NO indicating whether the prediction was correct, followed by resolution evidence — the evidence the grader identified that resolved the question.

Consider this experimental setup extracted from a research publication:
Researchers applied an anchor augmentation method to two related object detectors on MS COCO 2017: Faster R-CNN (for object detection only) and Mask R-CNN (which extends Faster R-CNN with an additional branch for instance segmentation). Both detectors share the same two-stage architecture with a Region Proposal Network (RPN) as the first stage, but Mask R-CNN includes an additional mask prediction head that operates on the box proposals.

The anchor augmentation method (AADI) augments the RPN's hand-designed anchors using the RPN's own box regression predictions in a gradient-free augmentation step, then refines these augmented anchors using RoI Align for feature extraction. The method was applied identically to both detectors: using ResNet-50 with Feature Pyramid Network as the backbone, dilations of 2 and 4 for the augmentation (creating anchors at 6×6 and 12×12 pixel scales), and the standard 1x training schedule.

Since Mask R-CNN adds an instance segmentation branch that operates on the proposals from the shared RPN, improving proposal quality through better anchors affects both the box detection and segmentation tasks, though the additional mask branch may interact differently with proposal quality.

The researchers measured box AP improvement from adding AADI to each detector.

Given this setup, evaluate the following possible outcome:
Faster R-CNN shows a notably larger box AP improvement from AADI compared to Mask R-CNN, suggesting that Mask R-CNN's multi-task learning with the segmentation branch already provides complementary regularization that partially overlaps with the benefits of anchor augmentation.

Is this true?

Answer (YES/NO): NO